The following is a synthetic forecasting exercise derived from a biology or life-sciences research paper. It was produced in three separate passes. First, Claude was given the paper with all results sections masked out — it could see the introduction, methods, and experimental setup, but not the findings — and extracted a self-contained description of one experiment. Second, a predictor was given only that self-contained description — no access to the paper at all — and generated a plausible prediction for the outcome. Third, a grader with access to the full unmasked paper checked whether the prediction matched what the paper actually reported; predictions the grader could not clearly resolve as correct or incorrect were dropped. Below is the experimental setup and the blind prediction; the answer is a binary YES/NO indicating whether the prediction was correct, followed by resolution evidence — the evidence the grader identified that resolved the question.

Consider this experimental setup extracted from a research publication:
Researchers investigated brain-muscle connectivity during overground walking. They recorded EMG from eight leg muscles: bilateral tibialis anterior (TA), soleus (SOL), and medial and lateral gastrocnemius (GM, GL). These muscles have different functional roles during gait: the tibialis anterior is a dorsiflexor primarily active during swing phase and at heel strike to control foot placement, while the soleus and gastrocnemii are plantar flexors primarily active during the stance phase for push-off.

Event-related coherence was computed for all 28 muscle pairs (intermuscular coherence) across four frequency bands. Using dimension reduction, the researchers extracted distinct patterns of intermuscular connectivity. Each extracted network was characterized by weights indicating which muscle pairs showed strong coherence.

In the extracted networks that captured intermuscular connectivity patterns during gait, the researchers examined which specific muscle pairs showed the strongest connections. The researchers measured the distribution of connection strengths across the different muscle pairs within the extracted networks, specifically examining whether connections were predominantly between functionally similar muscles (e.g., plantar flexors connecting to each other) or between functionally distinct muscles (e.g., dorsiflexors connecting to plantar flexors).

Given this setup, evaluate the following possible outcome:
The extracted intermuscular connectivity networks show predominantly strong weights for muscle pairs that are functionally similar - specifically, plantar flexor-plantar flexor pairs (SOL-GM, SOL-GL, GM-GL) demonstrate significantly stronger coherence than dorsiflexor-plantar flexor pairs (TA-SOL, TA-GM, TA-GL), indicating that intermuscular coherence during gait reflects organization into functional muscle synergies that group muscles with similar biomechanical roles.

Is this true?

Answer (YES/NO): YES